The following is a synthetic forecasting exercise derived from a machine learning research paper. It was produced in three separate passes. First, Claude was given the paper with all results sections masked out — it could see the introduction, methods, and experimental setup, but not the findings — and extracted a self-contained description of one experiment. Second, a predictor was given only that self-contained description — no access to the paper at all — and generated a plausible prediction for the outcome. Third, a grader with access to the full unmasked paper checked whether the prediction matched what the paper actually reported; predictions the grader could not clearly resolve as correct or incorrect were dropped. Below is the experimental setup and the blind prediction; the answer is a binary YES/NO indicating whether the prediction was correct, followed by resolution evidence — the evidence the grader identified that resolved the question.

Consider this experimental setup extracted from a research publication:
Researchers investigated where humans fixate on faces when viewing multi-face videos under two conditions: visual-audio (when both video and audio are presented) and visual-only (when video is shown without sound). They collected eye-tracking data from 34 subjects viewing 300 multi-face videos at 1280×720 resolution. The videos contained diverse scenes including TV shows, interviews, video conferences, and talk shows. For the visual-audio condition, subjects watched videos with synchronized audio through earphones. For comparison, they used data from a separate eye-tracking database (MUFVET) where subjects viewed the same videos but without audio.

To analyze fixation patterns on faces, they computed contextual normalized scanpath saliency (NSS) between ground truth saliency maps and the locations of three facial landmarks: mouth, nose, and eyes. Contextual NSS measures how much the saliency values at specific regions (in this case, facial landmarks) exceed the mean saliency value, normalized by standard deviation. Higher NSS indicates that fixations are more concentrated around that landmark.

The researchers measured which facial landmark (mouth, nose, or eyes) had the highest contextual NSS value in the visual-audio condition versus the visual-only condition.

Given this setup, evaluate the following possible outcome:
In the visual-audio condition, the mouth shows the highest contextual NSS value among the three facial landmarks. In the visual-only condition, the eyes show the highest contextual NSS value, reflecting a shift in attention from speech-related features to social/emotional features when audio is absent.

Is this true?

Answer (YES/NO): NO